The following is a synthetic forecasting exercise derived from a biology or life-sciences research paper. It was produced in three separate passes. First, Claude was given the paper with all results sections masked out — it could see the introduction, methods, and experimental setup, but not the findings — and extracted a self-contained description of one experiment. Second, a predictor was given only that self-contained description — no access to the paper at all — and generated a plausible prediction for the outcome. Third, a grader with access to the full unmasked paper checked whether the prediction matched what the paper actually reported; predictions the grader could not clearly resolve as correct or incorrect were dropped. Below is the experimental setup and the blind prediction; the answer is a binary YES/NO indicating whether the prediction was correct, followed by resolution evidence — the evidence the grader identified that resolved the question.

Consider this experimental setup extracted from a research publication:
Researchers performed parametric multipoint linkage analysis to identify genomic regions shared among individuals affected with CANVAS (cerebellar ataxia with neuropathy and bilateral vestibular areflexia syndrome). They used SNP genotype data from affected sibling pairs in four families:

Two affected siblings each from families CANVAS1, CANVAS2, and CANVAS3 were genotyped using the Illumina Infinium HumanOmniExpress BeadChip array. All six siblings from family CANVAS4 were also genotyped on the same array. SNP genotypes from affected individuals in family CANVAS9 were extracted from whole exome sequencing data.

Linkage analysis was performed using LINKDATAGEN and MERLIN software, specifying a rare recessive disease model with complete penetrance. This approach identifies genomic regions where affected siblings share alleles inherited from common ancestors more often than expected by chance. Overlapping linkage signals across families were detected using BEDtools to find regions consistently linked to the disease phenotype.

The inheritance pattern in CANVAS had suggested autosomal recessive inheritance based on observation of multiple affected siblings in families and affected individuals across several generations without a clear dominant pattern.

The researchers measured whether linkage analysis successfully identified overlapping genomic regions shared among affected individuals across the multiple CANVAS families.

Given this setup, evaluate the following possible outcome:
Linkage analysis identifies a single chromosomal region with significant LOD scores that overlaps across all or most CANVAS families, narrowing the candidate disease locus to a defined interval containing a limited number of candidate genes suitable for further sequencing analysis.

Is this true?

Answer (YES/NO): YES